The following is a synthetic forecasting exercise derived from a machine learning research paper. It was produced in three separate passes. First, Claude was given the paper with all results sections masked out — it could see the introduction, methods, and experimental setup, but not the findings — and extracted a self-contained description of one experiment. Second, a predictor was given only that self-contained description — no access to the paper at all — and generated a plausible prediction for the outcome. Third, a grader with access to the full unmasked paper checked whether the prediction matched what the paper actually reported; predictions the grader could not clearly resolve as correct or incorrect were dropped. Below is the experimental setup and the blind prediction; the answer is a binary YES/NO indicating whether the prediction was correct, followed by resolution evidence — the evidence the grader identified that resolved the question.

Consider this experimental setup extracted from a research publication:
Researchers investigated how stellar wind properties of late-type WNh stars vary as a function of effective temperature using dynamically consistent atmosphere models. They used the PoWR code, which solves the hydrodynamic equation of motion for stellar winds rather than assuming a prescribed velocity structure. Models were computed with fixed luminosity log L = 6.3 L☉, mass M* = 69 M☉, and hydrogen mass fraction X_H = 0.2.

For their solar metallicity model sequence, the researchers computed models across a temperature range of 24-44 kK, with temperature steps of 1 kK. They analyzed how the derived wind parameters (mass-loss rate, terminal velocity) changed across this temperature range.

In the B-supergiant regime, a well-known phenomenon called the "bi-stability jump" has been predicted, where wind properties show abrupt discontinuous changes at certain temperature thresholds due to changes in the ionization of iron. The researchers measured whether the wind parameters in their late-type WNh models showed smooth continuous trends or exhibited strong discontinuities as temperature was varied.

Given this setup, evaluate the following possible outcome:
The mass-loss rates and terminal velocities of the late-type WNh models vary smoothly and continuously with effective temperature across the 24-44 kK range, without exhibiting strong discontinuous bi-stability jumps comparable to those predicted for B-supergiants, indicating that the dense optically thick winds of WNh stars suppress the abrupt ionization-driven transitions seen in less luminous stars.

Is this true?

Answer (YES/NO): NO